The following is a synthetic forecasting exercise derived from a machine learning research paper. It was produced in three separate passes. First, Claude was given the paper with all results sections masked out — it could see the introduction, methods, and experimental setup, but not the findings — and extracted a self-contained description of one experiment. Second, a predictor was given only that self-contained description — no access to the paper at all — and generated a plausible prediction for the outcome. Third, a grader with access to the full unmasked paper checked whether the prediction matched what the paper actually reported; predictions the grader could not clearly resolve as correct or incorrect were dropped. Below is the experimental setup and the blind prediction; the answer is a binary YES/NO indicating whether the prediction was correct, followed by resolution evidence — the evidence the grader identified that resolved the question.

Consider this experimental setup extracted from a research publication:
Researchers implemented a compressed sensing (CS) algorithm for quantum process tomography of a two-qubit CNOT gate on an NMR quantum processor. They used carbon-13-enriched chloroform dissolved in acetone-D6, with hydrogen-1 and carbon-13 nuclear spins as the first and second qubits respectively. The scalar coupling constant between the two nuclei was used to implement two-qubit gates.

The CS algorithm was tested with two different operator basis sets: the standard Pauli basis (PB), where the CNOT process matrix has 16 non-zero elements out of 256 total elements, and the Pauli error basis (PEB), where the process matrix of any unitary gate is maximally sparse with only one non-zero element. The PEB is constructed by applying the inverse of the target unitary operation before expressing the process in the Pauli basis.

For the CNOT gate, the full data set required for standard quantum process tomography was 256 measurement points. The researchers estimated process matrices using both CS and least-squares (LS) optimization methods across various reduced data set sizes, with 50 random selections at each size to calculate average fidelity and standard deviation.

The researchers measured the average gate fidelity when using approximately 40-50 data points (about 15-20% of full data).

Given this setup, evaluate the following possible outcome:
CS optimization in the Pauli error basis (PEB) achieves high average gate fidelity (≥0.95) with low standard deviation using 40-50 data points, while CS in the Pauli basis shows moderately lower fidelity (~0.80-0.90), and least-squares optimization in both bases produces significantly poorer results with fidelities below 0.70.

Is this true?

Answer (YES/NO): NO